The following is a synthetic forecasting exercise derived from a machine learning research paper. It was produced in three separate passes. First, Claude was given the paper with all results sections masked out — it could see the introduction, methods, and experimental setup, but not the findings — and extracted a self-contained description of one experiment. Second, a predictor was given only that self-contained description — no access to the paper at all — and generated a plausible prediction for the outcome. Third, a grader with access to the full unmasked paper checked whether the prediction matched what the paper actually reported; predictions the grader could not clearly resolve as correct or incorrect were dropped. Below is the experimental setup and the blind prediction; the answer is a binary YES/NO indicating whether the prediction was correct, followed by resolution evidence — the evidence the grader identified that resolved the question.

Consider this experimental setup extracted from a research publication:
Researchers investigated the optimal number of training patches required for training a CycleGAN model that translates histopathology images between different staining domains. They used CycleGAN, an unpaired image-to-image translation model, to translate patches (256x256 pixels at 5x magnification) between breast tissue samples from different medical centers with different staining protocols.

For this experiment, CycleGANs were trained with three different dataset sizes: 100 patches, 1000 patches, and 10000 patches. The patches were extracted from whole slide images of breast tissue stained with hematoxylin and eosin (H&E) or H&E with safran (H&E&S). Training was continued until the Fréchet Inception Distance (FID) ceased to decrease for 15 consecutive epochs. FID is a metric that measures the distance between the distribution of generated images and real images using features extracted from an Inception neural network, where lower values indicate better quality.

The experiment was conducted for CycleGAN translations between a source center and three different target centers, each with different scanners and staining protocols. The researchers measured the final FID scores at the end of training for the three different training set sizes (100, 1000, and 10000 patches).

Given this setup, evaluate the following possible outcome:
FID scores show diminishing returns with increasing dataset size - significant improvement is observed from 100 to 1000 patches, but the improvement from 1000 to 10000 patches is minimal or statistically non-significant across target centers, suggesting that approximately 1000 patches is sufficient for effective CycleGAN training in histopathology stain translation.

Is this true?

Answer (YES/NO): YES